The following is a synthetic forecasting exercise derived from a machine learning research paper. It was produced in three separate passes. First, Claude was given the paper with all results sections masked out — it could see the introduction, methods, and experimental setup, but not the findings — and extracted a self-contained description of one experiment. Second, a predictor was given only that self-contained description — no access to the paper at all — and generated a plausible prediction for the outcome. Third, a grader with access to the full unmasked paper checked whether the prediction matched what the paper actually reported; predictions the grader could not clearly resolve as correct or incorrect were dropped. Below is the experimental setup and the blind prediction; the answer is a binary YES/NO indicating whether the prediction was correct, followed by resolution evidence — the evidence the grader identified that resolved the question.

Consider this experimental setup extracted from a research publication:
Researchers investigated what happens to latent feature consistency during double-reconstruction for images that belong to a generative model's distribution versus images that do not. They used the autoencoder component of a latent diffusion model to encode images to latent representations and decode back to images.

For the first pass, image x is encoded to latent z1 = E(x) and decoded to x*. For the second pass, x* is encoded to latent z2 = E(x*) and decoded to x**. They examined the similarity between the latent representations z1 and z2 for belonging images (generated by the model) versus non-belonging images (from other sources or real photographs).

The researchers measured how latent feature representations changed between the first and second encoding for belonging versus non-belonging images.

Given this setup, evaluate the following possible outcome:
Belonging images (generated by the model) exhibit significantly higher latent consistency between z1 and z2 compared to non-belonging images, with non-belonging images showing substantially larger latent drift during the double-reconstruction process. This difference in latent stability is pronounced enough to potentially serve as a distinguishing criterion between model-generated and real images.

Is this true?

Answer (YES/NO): YES